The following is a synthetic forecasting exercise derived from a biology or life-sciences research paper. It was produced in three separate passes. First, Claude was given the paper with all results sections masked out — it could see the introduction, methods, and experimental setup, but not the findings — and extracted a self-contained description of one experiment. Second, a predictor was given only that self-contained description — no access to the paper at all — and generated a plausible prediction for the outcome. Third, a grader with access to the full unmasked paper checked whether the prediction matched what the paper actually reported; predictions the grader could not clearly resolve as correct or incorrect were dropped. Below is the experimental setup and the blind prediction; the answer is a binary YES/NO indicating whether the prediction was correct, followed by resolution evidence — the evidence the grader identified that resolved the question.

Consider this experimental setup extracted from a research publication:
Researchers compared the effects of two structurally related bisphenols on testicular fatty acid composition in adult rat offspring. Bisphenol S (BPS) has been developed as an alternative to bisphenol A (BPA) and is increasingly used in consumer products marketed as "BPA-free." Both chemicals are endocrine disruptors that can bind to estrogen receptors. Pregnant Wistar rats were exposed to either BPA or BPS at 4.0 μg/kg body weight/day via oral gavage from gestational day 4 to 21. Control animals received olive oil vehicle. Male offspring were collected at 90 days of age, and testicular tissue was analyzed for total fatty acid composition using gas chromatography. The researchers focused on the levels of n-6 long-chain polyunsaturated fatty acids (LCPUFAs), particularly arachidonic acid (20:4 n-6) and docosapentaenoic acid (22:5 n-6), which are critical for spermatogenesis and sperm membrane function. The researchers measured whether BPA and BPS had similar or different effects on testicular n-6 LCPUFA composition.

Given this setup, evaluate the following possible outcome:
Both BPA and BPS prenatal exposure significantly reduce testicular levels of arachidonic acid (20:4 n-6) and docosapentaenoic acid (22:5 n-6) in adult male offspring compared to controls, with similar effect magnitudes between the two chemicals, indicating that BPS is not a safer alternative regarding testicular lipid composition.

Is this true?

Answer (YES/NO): NO